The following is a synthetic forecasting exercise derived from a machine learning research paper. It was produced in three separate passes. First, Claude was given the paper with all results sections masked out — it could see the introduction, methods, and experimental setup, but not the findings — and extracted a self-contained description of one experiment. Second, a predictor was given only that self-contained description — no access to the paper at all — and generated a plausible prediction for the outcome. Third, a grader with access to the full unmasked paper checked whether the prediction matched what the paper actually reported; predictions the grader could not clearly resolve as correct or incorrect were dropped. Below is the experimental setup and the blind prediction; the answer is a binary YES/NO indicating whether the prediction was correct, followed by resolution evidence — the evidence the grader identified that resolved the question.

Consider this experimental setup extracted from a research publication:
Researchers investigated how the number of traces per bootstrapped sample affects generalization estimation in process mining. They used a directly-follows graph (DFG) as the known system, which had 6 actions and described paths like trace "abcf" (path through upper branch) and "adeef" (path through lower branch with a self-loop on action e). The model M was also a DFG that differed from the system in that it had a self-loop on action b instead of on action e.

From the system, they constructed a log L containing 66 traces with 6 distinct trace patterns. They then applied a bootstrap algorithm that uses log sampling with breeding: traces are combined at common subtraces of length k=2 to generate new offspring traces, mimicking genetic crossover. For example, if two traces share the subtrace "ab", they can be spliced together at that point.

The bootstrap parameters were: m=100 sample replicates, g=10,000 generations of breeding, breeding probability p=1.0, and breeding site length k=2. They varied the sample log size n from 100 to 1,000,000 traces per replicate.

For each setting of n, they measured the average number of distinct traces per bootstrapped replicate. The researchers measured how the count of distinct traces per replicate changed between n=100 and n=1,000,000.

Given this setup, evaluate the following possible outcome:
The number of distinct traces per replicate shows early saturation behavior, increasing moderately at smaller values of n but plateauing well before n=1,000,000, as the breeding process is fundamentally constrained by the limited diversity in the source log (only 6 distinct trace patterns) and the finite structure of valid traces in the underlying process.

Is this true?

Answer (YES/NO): NO